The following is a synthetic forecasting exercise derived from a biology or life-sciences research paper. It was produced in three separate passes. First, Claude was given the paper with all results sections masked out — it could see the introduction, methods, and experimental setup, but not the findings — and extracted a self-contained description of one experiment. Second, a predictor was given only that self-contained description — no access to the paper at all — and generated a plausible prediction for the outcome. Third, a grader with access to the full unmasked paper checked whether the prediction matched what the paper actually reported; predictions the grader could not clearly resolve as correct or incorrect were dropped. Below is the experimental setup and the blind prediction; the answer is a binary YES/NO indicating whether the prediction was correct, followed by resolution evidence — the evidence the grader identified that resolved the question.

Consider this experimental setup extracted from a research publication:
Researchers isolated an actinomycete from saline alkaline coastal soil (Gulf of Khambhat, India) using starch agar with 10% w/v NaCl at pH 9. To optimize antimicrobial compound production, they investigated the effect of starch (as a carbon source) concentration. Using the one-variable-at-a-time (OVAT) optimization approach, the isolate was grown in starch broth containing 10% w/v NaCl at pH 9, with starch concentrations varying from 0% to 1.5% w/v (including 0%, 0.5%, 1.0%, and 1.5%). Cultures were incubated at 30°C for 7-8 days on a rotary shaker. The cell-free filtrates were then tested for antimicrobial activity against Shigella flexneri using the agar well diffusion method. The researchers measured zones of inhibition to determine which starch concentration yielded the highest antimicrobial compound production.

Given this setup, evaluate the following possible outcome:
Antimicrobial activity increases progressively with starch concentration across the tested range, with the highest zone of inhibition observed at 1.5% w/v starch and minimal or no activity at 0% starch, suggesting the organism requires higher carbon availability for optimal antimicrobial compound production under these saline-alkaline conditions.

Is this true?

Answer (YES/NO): NO